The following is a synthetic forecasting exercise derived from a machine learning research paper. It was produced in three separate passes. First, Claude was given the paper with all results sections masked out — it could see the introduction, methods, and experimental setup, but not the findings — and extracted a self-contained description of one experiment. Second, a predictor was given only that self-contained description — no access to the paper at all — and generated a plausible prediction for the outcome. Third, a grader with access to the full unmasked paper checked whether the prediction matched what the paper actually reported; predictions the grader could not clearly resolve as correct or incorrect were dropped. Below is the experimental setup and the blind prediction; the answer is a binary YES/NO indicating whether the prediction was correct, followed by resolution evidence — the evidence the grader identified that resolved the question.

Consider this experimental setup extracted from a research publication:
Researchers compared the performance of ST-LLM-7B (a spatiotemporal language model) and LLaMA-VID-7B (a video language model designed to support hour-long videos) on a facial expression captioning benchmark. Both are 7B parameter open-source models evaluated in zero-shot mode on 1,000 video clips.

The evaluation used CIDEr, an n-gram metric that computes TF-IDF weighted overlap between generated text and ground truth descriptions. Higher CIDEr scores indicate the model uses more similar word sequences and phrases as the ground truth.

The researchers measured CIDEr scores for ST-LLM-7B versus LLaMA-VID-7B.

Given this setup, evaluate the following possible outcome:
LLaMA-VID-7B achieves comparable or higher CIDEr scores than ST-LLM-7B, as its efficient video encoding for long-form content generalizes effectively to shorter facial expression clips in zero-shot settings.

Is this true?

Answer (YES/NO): NO